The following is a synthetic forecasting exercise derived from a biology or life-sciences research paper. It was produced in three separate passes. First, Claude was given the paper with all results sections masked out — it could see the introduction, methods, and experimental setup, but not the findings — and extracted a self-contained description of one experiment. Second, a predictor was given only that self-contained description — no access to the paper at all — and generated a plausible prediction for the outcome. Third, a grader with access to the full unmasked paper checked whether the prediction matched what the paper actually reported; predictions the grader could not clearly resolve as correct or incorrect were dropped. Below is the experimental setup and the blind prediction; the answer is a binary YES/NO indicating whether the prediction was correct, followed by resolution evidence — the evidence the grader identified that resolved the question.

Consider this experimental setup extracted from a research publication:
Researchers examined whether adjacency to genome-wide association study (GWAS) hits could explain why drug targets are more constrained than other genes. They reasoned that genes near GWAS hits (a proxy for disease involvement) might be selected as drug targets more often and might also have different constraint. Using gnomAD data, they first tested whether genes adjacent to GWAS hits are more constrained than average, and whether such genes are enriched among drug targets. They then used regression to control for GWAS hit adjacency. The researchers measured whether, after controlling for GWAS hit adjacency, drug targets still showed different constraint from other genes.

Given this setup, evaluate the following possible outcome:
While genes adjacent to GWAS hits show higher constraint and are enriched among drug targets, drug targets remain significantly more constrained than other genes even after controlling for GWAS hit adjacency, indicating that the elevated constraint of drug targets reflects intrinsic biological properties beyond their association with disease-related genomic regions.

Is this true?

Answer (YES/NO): YES